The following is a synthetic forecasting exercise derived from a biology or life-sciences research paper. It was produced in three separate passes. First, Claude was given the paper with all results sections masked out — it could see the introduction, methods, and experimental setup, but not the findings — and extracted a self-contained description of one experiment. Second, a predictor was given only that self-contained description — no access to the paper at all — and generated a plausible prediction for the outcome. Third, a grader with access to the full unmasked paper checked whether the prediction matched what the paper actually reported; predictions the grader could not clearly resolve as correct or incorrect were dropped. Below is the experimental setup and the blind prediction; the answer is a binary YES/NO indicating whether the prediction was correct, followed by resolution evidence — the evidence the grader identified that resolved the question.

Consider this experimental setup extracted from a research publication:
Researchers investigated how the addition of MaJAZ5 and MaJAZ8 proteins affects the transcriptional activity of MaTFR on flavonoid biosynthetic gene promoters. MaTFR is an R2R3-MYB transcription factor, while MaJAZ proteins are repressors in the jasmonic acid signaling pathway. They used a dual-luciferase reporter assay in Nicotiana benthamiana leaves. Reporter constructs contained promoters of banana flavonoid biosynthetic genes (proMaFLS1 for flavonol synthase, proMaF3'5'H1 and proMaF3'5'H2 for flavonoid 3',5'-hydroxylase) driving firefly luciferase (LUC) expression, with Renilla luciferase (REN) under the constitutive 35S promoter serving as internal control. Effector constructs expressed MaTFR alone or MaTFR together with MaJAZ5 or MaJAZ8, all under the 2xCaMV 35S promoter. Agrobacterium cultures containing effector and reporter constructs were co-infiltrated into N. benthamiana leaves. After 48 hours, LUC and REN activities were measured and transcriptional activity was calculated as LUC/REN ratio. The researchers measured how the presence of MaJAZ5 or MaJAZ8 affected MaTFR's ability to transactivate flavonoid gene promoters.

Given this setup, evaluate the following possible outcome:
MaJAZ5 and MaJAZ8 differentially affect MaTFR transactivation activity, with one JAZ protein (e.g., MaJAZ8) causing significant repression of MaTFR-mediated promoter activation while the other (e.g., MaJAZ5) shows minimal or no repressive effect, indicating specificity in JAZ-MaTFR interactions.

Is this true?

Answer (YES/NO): NO